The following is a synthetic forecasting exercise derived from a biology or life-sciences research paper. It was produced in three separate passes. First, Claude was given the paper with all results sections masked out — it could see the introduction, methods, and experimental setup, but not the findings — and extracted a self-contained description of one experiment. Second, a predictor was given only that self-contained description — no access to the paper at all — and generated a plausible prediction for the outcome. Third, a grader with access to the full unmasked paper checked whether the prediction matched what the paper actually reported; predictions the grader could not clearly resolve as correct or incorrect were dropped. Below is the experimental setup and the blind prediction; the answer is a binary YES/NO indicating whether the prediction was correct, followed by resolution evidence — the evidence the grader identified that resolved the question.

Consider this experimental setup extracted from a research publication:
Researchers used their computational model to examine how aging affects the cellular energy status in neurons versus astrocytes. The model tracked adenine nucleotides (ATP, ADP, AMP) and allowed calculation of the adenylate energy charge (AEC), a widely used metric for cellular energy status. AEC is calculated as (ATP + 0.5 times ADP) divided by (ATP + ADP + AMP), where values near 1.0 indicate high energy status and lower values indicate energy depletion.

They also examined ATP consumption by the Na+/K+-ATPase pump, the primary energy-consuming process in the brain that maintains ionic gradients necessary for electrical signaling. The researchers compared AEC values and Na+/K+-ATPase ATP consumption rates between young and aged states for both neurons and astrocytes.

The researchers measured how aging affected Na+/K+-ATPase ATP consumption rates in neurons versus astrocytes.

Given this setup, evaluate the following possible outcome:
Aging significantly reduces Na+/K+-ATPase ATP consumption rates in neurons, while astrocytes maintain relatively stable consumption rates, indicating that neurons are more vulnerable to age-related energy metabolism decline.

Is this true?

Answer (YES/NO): NO